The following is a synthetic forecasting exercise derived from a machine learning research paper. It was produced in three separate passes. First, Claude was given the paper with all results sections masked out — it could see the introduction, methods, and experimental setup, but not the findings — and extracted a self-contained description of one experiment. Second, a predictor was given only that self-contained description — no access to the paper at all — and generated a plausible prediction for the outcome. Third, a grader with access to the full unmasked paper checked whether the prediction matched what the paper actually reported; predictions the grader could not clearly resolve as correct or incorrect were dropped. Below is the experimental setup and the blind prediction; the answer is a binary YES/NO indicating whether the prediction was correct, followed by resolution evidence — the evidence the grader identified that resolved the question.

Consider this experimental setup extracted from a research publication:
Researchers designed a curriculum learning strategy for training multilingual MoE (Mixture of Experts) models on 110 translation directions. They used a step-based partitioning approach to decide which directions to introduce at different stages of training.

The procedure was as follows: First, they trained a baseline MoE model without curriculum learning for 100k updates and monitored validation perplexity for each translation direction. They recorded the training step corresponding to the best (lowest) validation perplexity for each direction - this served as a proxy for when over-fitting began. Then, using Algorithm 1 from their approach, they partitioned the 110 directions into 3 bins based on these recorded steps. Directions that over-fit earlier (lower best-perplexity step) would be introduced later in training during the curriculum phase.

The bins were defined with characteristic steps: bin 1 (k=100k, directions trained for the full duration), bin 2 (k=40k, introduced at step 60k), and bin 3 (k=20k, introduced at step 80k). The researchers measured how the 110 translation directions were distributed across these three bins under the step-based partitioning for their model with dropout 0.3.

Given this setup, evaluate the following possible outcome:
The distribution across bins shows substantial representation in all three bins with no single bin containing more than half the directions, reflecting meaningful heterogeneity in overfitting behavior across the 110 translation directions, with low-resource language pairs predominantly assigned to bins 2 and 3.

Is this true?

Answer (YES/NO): NO